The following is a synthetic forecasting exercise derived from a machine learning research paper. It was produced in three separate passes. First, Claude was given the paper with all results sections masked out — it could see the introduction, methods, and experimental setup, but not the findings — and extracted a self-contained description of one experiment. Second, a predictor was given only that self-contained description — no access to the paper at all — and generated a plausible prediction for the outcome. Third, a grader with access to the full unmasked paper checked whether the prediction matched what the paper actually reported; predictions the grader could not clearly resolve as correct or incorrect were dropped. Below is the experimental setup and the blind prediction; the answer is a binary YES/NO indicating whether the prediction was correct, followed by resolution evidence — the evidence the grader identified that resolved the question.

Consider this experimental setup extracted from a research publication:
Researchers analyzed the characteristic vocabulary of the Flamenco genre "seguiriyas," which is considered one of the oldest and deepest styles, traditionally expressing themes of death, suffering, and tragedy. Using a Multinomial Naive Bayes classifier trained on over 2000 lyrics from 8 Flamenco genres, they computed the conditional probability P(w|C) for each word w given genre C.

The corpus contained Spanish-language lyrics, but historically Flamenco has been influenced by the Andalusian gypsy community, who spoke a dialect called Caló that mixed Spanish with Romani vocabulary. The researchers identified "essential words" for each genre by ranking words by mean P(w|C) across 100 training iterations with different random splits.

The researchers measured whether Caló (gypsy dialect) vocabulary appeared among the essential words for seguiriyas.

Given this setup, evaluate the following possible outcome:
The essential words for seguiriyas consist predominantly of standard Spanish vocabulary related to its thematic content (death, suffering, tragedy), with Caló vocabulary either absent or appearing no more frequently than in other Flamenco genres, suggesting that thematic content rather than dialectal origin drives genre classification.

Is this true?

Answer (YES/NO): NO